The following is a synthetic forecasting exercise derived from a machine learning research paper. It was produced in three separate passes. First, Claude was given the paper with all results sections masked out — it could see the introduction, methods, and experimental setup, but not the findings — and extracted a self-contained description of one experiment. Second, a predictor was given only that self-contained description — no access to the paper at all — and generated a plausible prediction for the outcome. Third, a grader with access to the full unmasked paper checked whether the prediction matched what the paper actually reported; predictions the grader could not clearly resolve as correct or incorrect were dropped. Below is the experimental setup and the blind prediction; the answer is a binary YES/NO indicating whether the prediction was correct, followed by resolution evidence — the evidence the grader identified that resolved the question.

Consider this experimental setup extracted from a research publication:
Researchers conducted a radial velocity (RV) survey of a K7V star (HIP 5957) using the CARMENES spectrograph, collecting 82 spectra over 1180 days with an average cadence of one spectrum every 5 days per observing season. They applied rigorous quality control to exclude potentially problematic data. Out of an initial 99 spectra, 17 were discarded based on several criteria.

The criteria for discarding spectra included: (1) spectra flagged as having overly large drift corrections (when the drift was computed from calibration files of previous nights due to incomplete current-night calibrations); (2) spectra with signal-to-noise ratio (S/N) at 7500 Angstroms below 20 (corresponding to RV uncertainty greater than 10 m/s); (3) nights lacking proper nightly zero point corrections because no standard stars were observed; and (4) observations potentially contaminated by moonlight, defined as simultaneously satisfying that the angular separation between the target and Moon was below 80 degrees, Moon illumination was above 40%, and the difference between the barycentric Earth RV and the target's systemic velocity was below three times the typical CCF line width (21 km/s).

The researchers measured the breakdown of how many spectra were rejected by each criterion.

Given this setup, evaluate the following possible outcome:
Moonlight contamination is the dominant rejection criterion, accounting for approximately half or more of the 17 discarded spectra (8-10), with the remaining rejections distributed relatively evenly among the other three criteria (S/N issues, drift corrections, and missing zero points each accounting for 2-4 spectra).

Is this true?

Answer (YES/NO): YES